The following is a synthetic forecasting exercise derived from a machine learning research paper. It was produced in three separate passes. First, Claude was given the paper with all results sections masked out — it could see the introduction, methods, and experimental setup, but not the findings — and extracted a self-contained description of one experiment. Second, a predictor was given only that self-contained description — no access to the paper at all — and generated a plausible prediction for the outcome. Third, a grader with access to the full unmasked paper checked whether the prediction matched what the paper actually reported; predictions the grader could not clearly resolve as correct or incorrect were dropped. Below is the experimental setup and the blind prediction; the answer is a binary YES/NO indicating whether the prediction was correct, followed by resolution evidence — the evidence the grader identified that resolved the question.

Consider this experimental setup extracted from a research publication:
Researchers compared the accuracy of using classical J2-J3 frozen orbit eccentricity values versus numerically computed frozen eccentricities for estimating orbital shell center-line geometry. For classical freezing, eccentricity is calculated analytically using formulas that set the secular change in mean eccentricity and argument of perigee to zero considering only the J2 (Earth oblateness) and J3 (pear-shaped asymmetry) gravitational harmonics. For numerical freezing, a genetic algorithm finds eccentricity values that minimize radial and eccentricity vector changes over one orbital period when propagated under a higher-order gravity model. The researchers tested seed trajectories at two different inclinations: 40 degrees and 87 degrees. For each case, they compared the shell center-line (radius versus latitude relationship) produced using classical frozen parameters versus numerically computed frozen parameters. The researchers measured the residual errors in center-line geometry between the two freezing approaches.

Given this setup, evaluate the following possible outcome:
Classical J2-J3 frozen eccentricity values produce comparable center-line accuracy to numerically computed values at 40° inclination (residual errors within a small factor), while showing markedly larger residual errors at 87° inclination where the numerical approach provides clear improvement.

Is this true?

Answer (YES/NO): YES